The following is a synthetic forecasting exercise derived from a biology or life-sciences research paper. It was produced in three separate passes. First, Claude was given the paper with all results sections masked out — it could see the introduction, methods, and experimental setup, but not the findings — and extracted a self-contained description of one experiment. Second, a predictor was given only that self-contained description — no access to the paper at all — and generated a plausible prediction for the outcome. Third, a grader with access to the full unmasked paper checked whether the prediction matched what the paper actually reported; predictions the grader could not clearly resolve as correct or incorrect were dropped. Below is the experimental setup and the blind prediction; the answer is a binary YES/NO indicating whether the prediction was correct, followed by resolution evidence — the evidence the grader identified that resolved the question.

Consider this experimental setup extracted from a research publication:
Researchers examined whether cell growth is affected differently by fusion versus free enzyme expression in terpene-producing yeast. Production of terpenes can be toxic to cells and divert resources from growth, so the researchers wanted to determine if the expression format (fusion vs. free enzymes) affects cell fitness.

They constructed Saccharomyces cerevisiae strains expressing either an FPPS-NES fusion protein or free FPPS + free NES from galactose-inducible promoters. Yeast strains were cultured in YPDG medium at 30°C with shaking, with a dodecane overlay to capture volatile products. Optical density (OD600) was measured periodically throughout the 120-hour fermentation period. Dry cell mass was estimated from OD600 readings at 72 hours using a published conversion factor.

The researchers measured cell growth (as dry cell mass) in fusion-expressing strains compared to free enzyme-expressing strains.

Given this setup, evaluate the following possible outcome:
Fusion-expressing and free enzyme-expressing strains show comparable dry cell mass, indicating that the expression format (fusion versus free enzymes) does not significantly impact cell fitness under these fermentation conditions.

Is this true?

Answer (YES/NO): NO